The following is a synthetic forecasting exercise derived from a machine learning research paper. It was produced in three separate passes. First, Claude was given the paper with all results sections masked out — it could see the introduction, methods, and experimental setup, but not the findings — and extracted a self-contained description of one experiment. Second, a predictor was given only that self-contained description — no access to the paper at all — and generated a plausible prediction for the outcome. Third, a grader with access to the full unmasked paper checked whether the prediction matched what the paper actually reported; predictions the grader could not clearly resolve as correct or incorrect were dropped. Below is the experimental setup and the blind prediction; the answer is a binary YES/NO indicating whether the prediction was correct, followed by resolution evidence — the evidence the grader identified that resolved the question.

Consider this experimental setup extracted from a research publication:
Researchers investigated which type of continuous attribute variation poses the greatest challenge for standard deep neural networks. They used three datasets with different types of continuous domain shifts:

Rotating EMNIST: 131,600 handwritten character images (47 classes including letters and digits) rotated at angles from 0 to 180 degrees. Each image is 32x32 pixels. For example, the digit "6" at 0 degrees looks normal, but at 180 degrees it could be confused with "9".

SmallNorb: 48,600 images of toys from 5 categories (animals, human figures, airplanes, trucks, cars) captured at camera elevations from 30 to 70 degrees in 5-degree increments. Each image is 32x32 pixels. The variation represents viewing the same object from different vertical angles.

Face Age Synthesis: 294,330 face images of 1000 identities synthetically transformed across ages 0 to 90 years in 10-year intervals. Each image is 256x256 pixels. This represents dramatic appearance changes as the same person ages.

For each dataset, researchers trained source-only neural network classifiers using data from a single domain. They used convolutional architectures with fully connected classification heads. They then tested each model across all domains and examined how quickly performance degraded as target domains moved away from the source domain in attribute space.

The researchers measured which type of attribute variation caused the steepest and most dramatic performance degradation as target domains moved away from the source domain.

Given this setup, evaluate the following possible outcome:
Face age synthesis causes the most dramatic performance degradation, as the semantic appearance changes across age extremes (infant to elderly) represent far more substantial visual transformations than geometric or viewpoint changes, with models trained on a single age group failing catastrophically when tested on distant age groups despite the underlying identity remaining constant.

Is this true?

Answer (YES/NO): NO